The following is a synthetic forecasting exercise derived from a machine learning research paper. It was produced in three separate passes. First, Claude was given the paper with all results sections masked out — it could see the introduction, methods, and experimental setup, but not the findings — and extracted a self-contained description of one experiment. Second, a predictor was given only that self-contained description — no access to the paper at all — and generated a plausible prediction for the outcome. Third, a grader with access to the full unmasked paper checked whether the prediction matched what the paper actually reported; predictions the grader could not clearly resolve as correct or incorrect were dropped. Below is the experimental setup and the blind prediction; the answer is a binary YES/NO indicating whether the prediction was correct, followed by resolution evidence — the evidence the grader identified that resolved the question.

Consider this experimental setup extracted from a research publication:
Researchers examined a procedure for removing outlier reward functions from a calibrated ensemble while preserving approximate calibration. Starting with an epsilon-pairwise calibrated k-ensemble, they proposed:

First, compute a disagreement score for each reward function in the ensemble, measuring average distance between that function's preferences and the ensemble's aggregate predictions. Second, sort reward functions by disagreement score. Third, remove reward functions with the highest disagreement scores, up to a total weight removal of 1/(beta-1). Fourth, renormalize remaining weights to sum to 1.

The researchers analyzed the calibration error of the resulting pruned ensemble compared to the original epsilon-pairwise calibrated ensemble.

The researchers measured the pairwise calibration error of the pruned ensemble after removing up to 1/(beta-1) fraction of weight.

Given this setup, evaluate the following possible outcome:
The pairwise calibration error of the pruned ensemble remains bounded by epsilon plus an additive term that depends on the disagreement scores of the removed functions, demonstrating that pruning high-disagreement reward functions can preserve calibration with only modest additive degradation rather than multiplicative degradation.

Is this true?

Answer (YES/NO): NO